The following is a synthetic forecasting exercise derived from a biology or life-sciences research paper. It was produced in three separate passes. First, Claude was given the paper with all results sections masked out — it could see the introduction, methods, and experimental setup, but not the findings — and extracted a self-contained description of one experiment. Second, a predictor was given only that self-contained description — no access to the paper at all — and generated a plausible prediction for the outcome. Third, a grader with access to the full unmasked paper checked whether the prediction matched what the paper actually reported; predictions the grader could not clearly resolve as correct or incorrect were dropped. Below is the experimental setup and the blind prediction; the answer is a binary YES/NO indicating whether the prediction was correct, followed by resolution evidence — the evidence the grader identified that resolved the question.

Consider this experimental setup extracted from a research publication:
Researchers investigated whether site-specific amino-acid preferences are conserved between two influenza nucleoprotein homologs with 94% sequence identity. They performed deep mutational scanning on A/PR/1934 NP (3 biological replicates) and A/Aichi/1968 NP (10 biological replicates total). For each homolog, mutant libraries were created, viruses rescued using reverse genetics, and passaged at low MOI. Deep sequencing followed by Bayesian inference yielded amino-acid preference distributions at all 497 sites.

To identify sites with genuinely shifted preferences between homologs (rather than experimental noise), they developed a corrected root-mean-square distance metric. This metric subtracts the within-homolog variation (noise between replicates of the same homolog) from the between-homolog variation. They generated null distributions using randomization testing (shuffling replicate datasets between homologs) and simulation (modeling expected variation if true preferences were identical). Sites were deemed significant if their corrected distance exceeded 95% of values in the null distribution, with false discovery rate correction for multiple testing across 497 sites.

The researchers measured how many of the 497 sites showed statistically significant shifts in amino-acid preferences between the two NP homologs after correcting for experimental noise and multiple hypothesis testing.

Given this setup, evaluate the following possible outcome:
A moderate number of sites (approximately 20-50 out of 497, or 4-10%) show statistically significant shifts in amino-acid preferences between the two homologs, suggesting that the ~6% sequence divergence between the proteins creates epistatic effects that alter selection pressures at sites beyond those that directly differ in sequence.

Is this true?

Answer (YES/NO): NO